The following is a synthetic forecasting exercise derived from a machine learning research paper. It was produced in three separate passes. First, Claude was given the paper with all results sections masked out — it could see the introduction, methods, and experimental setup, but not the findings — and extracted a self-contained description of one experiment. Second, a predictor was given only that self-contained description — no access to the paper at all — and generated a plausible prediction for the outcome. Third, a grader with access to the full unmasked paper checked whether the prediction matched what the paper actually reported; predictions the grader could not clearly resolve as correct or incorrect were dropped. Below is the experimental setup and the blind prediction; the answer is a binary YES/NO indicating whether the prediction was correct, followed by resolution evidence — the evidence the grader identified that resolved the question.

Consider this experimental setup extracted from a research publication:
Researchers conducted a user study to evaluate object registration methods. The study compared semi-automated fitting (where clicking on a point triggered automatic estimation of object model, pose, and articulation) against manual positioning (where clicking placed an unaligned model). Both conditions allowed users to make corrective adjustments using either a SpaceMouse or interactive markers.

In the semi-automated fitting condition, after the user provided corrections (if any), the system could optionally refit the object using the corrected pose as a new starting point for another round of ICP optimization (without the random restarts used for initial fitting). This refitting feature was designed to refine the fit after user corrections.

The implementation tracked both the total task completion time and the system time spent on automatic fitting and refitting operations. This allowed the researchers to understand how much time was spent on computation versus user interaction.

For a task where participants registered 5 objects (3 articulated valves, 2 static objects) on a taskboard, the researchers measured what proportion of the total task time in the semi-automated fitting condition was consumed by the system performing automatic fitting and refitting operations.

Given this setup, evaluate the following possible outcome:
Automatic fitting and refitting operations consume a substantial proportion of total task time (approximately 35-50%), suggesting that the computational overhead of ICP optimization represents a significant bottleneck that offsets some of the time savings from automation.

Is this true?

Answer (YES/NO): NO